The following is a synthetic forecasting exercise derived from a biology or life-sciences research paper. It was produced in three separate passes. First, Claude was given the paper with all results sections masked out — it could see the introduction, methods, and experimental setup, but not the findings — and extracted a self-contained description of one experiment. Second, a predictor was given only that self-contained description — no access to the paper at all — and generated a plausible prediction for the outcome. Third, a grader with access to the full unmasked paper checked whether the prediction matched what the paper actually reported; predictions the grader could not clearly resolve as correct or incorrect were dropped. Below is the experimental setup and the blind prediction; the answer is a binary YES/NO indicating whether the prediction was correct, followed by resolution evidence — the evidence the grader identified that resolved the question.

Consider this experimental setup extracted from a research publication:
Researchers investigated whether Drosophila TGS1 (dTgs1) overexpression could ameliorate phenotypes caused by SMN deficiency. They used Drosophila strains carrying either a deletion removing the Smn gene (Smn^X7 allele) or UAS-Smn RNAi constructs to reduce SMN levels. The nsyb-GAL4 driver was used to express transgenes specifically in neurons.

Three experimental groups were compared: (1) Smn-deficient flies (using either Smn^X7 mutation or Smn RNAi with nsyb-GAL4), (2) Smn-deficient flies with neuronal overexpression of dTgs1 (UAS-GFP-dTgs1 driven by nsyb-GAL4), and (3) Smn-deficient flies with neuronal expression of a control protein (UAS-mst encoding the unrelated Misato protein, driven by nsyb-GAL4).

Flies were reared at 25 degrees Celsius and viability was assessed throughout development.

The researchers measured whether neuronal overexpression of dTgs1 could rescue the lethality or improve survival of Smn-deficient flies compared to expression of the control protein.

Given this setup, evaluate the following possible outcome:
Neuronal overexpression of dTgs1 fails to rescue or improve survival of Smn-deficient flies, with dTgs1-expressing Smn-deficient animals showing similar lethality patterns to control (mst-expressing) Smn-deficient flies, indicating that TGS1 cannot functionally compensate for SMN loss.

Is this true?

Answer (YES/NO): NO